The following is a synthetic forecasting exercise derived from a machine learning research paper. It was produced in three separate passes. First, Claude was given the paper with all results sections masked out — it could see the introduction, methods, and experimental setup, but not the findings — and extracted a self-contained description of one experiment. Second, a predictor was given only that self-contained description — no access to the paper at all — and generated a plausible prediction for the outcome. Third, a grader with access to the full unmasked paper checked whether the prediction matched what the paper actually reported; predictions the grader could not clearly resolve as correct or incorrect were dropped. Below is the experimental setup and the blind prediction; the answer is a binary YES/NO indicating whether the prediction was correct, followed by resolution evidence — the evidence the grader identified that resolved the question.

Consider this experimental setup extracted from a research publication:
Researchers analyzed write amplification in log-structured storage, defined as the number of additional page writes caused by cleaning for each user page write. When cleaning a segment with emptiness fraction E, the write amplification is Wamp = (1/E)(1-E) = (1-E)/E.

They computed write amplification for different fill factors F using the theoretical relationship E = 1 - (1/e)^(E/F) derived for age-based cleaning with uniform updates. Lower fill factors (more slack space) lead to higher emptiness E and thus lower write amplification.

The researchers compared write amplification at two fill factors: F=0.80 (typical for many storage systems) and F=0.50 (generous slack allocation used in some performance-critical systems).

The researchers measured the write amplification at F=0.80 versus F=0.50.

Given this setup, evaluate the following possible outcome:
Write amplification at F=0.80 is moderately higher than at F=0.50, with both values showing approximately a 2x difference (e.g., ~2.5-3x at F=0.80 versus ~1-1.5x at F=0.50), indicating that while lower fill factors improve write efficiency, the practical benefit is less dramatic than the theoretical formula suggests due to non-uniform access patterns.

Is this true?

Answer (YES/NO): NO